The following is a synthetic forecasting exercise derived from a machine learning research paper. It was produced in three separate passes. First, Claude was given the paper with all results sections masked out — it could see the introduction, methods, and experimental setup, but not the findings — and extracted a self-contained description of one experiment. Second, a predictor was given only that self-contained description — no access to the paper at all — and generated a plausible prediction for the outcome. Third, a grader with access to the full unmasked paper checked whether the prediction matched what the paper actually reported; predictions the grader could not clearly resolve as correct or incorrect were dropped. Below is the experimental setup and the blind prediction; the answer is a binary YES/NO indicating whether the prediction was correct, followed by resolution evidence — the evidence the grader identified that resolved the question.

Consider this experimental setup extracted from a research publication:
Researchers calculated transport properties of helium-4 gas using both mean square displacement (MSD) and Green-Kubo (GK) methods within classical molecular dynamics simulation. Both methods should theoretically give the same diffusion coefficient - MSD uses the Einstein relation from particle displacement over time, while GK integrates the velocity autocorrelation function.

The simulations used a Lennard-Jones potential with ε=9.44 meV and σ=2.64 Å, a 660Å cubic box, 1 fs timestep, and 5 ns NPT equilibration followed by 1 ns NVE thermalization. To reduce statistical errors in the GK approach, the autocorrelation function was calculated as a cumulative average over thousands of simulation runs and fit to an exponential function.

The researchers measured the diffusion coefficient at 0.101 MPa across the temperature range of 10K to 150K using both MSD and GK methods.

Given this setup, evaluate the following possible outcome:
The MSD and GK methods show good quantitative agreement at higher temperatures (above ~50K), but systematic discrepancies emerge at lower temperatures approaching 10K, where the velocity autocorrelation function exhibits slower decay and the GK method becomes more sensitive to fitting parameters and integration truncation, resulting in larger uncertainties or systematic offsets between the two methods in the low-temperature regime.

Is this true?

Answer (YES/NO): NO